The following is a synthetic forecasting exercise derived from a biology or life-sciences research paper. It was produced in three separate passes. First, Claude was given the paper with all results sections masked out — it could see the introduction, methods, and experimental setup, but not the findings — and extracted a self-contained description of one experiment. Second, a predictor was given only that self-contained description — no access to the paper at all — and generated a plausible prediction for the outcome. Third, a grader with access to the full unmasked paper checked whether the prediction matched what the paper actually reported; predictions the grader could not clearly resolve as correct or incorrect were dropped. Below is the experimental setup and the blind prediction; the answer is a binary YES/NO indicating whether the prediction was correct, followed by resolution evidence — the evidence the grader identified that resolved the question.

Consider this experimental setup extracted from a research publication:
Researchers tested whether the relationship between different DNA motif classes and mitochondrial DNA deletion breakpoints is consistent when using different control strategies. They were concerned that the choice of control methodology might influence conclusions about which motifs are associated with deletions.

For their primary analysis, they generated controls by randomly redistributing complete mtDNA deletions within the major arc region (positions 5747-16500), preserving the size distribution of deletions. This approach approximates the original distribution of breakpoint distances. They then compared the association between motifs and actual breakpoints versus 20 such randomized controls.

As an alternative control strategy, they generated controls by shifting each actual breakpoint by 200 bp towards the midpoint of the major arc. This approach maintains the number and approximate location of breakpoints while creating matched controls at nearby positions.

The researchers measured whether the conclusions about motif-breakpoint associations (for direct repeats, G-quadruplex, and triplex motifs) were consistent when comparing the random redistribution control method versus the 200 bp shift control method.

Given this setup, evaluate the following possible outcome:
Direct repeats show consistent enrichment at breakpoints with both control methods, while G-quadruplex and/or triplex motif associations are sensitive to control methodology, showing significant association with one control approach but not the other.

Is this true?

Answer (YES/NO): NO